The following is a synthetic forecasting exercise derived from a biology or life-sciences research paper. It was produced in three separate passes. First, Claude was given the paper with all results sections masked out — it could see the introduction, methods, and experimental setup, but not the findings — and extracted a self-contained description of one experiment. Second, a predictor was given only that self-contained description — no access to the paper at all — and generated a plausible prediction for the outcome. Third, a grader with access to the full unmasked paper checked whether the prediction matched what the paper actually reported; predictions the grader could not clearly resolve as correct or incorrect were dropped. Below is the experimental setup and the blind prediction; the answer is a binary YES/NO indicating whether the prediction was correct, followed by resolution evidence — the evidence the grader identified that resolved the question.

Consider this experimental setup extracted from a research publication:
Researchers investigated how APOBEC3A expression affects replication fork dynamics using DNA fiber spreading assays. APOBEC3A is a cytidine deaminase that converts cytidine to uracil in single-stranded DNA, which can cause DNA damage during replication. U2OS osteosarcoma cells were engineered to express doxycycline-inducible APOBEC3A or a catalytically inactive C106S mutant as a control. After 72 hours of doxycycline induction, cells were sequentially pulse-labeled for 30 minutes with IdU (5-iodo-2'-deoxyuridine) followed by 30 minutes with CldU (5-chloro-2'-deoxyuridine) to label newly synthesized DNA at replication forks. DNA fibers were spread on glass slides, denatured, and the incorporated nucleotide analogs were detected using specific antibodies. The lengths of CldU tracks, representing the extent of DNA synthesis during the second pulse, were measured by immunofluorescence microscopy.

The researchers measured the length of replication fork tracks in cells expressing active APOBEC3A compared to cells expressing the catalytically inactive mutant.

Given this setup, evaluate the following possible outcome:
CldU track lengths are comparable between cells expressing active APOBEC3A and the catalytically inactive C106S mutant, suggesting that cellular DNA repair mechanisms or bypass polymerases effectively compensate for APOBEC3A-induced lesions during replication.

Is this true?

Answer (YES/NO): NO